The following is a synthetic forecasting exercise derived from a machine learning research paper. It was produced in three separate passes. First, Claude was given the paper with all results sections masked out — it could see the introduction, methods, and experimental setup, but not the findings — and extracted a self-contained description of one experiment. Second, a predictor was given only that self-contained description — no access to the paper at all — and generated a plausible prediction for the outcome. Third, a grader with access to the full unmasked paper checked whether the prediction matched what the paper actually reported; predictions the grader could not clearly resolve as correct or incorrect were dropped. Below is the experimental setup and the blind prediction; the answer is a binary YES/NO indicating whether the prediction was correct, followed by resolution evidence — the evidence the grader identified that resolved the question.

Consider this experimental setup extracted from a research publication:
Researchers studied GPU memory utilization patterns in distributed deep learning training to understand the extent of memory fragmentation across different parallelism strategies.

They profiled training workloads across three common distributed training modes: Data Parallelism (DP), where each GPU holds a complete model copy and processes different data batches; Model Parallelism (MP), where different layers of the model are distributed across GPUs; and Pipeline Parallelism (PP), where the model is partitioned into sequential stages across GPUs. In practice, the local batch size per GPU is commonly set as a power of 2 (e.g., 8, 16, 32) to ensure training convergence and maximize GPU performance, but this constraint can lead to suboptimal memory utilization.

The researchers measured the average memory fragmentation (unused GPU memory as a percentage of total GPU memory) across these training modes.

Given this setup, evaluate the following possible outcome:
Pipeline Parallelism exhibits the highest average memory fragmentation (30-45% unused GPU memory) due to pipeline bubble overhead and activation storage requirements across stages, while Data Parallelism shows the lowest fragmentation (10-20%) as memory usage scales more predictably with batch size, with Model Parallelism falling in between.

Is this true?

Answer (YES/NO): NO